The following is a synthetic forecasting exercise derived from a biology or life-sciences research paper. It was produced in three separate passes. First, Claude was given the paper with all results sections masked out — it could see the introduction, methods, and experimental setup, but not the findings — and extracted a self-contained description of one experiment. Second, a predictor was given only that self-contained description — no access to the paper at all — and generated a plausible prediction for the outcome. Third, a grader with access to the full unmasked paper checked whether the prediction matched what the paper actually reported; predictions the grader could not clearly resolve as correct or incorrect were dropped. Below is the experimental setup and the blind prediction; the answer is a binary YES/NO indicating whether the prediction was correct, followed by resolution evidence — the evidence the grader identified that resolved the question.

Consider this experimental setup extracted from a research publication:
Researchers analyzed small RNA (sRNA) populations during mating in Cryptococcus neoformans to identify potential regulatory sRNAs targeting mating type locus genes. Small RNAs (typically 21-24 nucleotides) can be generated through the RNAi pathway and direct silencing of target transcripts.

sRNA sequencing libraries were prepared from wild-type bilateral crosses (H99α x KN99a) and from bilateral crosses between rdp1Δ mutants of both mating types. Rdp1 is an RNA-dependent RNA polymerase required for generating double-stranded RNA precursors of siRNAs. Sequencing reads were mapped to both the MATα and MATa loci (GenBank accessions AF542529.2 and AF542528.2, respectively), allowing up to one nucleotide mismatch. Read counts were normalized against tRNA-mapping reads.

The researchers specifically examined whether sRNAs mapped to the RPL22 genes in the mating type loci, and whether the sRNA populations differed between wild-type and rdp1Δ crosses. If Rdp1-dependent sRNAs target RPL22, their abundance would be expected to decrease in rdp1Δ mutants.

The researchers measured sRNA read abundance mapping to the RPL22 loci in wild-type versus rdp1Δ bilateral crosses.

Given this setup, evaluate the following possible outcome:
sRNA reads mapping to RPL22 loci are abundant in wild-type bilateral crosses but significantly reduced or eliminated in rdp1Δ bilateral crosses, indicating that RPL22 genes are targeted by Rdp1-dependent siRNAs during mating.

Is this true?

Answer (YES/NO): NO